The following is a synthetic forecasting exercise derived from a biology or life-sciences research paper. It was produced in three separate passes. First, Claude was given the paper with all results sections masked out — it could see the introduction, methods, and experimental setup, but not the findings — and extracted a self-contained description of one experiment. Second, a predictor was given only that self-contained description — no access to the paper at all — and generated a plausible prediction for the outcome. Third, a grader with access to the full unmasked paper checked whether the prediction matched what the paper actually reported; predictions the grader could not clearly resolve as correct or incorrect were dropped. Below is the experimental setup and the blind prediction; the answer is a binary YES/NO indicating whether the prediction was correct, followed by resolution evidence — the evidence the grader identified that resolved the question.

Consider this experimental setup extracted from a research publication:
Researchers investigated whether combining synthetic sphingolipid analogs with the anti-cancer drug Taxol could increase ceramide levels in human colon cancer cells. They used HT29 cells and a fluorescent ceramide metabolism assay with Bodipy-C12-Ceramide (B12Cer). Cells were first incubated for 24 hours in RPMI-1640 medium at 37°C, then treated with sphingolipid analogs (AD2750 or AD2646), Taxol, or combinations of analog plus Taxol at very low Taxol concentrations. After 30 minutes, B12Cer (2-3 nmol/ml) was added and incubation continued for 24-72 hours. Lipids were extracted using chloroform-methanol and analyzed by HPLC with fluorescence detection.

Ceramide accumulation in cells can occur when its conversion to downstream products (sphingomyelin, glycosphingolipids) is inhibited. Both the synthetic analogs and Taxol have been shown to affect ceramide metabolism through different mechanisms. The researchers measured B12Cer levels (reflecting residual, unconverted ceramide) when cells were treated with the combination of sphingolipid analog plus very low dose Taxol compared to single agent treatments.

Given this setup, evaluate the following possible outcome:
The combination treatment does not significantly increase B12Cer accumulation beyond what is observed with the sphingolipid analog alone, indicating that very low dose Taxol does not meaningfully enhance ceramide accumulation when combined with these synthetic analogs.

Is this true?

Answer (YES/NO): YES